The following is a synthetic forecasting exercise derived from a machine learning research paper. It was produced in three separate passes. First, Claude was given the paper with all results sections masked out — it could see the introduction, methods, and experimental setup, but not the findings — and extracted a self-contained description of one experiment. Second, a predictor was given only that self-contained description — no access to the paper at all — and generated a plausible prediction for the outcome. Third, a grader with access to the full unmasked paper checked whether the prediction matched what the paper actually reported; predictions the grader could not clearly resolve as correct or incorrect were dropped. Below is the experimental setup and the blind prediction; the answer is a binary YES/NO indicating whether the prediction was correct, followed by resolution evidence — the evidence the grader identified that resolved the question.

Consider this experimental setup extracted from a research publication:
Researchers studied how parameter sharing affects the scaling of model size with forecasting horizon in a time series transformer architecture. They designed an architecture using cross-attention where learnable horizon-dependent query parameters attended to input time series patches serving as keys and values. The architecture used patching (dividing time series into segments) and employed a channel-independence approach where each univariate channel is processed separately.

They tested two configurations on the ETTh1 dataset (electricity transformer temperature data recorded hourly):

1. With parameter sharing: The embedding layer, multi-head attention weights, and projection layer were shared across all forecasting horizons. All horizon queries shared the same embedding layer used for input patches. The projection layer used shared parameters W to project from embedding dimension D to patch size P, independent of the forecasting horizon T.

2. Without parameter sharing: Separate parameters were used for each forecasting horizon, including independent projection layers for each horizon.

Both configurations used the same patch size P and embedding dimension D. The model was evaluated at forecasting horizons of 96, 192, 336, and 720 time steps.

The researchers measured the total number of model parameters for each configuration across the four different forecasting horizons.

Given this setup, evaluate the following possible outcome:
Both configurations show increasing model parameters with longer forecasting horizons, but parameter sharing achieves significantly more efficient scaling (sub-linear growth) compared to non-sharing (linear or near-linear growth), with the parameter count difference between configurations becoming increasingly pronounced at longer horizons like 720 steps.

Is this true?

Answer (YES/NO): NO